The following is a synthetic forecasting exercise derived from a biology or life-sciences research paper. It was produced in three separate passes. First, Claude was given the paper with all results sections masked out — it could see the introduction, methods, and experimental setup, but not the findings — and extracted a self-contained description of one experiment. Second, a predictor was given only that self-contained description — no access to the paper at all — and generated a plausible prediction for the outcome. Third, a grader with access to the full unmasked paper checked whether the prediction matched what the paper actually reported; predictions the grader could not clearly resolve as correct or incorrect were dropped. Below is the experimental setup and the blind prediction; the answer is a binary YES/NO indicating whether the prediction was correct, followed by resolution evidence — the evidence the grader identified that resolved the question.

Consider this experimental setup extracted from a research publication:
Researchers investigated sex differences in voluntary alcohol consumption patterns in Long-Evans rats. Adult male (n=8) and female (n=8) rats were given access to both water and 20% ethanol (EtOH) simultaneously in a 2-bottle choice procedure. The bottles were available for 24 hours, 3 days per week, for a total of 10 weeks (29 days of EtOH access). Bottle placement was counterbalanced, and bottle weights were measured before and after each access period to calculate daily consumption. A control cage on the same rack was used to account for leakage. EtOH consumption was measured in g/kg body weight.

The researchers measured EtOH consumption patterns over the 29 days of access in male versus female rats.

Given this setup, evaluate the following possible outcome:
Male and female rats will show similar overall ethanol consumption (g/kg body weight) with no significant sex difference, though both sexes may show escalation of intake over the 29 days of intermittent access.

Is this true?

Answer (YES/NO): NO